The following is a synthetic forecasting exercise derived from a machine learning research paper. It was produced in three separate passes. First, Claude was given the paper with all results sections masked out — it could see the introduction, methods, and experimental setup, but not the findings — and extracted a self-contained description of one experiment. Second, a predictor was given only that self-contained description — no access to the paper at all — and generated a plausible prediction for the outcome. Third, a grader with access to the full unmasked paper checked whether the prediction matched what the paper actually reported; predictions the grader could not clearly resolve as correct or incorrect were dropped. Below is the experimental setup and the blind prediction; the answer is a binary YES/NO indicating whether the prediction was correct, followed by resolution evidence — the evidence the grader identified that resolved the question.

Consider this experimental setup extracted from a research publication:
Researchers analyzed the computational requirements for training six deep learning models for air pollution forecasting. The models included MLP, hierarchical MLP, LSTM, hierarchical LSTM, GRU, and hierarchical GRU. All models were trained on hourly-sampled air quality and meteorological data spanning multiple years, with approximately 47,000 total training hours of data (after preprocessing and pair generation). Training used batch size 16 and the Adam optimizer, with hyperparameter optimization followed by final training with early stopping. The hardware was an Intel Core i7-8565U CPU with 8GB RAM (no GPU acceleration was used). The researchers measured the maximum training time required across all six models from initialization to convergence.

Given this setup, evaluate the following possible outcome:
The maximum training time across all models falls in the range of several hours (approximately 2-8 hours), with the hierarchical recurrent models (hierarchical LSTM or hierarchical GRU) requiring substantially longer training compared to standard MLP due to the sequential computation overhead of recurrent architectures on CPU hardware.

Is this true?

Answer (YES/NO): NO